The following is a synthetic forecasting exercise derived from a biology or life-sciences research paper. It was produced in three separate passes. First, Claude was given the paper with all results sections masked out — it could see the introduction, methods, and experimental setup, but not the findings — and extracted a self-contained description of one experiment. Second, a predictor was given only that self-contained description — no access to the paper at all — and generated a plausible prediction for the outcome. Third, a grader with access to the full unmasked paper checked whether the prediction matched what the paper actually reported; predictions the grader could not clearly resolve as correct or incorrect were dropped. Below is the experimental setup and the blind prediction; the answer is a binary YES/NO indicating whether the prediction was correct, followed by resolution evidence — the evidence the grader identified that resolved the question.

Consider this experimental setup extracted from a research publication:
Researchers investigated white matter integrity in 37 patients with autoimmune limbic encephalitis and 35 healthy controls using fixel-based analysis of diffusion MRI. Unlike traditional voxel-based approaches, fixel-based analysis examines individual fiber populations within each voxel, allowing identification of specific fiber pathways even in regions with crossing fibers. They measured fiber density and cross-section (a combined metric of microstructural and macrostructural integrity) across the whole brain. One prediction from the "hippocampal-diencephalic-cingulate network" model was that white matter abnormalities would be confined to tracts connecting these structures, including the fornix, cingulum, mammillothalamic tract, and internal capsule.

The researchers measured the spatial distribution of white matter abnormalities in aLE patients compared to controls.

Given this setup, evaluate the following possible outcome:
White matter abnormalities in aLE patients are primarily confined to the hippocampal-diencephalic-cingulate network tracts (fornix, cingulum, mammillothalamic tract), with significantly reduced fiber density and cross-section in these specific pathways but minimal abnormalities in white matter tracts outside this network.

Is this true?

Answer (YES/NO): NO